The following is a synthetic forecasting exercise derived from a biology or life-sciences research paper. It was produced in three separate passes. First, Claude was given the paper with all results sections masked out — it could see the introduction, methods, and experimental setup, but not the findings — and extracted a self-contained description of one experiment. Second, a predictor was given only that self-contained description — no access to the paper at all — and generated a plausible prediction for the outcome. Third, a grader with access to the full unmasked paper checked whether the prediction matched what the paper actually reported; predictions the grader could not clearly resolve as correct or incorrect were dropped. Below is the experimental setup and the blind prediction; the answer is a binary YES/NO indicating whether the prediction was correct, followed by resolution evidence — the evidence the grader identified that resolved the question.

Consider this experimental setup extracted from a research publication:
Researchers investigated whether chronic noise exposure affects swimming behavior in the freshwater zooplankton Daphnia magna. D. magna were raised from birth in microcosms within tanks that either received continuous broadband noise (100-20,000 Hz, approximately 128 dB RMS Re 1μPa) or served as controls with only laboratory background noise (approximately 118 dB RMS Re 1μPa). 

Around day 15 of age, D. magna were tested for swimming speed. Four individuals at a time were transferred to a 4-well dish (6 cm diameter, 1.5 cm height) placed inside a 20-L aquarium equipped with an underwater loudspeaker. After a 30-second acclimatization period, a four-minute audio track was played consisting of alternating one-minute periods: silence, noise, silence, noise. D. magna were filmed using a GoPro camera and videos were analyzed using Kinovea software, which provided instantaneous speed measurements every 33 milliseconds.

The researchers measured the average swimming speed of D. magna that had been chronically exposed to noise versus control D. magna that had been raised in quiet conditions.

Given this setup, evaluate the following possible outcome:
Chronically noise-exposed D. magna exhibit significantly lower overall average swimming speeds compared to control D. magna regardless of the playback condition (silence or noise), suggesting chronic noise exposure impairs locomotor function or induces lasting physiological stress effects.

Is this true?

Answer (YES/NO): NO